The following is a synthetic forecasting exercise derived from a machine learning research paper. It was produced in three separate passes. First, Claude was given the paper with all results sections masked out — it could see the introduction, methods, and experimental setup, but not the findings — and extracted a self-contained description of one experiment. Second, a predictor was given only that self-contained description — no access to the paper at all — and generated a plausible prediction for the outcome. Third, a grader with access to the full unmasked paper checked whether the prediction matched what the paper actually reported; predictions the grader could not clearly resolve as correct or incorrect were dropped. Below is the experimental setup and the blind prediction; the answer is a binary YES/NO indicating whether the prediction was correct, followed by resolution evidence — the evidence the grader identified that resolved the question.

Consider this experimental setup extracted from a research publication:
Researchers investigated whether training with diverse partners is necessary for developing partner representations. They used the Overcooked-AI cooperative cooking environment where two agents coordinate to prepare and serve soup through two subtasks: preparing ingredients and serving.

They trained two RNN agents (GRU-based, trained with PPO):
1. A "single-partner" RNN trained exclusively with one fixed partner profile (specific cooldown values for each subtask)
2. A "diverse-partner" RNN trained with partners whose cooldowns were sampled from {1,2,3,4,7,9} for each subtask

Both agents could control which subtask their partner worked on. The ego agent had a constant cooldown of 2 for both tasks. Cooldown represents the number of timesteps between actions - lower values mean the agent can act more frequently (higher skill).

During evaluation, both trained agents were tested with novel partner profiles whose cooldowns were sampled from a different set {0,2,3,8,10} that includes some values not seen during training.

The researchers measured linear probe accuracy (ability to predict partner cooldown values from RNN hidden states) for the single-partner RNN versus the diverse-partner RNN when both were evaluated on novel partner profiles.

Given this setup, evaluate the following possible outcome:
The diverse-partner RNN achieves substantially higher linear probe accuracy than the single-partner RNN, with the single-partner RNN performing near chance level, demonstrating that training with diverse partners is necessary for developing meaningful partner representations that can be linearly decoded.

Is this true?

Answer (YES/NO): NO